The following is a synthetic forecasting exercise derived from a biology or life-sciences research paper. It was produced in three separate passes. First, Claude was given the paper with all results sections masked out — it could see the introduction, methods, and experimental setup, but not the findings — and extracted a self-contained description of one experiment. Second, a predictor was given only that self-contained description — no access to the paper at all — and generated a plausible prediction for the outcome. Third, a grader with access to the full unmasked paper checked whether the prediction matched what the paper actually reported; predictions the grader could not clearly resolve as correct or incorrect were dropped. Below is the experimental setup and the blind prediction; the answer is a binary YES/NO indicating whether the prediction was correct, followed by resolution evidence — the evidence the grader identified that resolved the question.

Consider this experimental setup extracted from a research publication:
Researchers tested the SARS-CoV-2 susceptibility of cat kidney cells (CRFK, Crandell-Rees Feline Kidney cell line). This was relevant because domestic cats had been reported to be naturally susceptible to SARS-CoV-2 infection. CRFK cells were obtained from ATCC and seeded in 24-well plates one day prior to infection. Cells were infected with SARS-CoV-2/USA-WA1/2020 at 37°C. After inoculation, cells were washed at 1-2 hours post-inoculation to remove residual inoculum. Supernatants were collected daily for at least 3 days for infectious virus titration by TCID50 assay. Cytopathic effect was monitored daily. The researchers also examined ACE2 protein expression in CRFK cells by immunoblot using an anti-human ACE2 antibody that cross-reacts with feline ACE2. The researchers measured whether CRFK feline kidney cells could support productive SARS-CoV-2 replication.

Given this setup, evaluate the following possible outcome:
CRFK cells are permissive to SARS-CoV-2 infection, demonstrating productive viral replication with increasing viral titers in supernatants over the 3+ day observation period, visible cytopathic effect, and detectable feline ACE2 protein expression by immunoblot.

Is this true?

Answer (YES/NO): NO